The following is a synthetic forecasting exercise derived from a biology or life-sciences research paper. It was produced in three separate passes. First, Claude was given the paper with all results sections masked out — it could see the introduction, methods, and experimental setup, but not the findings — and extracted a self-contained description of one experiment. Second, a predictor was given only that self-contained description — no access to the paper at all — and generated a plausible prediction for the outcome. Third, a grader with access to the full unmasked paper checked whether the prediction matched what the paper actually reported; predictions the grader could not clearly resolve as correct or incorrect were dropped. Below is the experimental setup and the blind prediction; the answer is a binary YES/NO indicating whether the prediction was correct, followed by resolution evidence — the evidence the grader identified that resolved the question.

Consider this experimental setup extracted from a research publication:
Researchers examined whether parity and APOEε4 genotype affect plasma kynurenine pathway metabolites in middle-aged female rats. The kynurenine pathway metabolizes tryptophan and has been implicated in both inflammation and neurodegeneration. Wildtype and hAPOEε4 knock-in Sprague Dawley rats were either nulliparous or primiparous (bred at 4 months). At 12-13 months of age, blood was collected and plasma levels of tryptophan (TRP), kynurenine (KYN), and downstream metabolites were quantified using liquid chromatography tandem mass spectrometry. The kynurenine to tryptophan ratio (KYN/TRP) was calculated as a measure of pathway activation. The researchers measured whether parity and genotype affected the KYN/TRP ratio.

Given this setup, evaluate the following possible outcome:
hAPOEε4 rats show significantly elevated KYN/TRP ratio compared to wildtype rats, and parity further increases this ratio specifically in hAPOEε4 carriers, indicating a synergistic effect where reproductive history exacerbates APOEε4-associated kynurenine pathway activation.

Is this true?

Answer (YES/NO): NO